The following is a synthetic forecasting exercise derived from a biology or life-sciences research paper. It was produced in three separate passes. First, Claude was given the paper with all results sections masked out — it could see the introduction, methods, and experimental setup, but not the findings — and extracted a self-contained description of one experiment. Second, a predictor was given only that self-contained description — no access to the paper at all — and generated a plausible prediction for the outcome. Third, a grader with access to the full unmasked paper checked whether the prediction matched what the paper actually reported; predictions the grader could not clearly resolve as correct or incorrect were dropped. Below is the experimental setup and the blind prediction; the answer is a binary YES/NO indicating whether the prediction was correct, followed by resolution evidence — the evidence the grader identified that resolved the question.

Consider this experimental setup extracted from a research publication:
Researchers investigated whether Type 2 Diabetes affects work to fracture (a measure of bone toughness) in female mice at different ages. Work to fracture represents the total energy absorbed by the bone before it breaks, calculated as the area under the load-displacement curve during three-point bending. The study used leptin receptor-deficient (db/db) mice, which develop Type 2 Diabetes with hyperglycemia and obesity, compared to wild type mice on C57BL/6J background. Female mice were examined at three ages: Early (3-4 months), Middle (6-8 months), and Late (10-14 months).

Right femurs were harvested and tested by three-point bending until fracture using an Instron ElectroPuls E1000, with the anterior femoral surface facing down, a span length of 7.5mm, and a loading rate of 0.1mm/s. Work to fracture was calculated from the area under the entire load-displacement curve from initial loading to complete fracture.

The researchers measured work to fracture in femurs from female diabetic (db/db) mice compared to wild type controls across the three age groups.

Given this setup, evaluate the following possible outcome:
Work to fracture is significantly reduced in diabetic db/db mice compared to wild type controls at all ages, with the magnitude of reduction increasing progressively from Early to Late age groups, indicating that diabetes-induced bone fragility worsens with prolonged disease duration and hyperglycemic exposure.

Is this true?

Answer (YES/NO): NO